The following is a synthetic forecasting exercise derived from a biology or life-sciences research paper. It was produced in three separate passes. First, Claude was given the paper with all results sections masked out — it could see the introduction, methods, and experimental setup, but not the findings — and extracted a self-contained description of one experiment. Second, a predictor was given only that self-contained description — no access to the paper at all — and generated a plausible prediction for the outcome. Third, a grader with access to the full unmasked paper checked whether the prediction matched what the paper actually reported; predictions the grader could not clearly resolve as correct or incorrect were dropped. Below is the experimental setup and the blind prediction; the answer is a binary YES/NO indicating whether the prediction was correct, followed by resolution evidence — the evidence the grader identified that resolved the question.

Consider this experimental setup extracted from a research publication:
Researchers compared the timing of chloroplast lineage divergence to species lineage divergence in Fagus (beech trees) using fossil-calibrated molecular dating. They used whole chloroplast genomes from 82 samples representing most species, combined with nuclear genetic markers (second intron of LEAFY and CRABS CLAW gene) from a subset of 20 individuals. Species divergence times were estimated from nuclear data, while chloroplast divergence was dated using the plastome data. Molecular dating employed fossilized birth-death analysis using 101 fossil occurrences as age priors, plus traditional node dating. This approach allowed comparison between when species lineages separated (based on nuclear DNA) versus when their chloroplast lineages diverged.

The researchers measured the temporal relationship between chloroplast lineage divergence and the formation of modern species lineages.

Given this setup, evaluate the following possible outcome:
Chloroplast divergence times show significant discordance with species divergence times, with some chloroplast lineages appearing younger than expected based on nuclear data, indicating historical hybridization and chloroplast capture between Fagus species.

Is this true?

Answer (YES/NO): NO